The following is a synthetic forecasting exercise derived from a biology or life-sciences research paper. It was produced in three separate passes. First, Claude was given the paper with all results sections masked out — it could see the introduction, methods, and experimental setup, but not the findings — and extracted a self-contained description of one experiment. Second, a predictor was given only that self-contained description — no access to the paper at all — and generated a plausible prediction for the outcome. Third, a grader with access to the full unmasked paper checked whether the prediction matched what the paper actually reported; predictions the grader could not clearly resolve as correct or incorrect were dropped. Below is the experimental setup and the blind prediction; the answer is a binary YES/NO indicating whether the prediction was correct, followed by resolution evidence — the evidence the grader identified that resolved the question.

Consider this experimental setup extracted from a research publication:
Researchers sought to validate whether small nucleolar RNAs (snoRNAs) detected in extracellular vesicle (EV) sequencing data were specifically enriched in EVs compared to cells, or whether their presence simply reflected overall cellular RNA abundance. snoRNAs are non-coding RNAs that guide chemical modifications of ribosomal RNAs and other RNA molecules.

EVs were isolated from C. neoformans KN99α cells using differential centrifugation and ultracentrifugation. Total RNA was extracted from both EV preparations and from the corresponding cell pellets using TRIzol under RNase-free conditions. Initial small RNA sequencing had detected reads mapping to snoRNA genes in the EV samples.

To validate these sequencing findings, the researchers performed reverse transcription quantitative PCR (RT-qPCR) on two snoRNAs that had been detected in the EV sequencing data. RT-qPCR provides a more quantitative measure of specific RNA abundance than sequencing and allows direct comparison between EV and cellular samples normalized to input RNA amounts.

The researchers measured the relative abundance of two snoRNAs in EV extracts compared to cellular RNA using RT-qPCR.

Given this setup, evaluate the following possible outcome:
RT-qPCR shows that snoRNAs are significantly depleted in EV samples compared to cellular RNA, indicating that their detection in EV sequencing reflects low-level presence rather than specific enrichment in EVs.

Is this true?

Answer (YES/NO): NO